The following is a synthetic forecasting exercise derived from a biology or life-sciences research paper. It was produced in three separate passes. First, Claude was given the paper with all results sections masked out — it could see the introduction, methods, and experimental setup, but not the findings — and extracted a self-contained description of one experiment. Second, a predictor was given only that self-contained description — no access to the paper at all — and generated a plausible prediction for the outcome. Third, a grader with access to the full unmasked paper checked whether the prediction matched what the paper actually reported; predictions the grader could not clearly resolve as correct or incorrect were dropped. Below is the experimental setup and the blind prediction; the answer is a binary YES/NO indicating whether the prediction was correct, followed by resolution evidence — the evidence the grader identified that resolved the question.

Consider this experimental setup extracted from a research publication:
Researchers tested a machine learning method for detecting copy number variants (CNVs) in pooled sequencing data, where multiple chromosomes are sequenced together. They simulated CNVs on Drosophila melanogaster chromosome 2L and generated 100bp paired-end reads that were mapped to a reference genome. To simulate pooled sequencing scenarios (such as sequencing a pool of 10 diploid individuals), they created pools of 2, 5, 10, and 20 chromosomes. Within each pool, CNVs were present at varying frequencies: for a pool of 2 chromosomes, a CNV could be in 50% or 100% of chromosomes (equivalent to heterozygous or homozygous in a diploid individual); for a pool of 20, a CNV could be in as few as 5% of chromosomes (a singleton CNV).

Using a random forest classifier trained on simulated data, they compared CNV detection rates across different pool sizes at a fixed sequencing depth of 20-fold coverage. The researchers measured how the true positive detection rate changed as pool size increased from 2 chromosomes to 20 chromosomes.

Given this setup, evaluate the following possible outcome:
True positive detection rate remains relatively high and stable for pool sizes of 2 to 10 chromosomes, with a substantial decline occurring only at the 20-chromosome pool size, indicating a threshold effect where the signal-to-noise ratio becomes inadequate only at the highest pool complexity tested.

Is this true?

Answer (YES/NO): NO